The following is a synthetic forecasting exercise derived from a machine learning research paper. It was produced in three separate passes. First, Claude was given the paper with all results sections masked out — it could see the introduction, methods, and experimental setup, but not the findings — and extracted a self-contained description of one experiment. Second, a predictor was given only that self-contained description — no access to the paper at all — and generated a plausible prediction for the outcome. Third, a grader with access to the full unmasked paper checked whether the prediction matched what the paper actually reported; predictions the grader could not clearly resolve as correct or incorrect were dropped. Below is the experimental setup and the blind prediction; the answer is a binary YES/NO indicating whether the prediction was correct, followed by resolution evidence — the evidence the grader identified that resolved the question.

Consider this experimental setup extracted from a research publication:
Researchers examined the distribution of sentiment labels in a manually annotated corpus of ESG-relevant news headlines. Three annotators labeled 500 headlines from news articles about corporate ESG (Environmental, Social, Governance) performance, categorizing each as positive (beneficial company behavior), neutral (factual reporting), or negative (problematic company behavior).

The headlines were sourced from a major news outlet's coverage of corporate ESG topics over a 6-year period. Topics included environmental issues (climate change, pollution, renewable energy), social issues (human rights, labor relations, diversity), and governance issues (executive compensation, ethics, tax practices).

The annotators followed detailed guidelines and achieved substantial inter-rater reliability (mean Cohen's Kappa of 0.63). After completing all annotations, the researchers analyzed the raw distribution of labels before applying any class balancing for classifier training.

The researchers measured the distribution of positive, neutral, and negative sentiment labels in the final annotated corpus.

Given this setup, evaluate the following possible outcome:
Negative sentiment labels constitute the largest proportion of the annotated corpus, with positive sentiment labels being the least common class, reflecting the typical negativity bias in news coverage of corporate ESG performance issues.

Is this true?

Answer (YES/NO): NO